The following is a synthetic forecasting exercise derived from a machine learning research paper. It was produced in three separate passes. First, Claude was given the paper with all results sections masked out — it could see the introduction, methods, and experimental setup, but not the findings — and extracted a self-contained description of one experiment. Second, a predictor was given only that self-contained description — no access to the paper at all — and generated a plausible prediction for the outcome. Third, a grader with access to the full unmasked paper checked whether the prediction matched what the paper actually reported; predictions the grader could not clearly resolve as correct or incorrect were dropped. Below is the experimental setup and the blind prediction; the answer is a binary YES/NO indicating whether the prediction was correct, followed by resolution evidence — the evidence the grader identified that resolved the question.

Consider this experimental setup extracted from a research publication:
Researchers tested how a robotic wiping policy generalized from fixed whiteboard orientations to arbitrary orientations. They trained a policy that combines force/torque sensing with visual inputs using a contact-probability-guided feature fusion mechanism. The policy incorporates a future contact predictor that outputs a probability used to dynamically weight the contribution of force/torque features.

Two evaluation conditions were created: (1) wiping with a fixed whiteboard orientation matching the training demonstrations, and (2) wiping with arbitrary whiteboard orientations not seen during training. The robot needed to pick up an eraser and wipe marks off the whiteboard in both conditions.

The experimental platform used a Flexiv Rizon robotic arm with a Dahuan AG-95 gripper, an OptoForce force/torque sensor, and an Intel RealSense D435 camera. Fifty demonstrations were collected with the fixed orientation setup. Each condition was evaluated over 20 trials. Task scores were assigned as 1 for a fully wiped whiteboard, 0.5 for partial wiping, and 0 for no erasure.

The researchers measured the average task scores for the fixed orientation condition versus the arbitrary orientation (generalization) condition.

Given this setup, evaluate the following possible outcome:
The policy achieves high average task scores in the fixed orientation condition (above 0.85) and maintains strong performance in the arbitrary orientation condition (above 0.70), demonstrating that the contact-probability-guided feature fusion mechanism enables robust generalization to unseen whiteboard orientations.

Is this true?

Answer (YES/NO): YES